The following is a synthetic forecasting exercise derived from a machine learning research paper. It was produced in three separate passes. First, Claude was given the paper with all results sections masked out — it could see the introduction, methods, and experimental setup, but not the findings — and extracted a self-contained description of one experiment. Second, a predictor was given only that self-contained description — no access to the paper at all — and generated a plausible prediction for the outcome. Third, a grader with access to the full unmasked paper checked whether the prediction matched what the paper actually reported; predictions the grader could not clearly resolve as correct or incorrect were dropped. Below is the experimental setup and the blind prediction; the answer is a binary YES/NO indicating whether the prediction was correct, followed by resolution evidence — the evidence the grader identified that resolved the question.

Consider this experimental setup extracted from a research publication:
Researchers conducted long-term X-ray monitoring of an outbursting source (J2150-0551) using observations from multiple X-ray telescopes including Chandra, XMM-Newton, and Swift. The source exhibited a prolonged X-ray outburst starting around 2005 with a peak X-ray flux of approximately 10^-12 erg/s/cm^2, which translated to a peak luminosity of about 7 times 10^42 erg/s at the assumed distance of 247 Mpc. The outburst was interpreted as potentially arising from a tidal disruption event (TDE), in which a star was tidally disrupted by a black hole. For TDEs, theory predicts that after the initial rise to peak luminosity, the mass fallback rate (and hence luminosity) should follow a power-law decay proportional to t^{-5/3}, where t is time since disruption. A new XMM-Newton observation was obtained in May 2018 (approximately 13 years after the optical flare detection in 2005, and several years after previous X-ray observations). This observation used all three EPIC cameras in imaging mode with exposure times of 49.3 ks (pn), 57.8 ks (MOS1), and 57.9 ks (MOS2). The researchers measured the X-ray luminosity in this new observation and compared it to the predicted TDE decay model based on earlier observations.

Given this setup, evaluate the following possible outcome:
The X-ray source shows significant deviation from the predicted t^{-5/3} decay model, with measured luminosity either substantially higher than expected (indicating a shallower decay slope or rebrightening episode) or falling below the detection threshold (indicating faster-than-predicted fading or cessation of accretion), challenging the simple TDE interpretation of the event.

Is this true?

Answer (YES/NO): NO